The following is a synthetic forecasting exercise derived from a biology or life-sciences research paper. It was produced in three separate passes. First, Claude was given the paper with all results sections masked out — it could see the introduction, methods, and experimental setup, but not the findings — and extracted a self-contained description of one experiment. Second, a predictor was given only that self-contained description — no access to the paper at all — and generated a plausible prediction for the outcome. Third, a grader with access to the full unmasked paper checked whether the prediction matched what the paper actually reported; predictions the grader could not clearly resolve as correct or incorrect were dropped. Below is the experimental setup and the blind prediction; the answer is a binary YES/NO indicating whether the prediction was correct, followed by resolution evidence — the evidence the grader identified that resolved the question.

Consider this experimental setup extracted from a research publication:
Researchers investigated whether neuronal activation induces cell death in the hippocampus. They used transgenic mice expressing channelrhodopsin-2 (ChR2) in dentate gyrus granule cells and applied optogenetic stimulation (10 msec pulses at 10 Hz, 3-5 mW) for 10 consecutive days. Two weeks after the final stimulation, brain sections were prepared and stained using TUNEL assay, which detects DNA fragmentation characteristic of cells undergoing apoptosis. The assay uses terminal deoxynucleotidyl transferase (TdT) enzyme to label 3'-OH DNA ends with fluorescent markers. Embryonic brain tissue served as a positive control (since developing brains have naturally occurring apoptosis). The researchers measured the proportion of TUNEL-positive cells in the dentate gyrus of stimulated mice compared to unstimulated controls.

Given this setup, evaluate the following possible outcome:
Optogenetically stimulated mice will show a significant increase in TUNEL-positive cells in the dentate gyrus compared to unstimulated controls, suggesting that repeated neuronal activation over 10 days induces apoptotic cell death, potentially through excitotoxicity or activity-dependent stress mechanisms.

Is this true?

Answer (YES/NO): NO